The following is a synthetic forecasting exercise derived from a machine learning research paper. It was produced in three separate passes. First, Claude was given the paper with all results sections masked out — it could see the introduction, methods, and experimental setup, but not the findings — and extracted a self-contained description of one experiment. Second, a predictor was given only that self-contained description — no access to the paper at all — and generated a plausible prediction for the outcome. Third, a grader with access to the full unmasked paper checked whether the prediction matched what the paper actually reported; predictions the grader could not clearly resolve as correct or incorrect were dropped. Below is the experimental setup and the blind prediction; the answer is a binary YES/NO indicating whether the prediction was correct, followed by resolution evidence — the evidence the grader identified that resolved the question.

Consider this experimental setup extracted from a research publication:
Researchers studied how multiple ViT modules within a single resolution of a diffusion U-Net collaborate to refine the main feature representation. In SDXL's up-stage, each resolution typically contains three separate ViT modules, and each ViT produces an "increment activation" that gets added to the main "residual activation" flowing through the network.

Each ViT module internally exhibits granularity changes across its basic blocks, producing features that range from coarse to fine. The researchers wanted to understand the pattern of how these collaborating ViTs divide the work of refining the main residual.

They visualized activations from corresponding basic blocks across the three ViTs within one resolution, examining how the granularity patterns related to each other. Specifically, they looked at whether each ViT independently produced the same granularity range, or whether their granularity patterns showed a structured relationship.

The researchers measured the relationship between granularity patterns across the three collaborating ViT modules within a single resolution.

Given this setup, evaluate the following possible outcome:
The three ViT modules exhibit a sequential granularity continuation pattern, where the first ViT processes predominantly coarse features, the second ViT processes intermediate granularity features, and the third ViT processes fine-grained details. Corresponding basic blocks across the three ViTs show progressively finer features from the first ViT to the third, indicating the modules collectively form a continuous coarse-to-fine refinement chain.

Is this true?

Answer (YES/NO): NO